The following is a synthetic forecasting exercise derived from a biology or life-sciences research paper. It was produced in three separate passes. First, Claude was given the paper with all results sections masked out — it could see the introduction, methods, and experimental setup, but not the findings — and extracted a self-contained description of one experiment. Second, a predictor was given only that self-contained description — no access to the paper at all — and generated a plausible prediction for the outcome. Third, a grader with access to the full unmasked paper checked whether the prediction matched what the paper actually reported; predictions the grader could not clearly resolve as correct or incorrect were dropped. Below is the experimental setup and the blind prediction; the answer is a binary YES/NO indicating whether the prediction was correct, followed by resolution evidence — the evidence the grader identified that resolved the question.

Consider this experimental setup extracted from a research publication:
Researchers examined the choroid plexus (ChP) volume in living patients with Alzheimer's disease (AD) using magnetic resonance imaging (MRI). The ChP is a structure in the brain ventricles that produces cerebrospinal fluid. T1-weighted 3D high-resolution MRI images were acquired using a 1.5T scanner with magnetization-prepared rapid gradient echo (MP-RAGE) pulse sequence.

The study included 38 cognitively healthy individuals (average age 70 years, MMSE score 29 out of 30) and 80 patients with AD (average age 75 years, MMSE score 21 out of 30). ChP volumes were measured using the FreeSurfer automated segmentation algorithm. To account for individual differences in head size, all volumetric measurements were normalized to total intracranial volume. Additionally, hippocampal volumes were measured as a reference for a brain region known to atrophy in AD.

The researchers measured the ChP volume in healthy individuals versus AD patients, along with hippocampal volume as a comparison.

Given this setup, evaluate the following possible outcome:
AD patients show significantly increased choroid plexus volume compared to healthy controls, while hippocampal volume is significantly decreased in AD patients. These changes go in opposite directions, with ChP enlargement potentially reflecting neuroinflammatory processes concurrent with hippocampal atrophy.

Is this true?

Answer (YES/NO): YES